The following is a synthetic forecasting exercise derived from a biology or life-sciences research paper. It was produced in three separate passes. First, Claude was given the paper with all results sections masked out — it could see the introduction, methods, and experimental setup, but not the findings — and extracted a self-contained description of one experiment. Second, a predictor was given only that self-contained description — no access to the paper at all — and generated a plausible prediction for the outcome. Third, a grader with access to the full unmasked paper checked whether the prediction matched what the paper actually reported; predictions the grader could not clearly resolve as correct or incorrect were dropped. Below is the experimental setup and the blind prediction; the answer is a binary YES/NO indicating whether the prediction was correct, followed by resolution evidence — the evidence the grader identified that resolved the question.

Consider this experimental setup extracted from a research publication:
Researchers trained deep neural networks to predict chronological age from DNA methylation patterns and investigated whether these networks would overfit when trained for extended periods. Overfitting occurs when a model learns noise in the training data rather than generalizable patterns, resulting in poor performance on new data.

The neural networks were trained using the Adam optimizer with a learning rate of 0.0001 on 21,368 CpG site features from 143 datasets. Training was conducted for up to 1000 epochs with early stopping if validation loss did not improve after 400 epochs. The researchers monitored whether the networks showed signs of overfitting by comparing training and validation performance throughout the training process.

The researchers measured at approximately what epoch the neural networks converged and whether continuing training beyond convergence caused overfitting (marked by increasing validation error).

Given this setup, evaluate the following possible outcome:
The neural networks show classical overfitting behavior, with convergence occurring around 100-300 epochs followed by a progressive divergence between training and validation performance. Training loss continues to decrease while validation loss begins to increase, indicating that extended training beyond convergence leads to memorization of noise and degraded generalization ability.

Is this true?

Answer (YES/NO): NO